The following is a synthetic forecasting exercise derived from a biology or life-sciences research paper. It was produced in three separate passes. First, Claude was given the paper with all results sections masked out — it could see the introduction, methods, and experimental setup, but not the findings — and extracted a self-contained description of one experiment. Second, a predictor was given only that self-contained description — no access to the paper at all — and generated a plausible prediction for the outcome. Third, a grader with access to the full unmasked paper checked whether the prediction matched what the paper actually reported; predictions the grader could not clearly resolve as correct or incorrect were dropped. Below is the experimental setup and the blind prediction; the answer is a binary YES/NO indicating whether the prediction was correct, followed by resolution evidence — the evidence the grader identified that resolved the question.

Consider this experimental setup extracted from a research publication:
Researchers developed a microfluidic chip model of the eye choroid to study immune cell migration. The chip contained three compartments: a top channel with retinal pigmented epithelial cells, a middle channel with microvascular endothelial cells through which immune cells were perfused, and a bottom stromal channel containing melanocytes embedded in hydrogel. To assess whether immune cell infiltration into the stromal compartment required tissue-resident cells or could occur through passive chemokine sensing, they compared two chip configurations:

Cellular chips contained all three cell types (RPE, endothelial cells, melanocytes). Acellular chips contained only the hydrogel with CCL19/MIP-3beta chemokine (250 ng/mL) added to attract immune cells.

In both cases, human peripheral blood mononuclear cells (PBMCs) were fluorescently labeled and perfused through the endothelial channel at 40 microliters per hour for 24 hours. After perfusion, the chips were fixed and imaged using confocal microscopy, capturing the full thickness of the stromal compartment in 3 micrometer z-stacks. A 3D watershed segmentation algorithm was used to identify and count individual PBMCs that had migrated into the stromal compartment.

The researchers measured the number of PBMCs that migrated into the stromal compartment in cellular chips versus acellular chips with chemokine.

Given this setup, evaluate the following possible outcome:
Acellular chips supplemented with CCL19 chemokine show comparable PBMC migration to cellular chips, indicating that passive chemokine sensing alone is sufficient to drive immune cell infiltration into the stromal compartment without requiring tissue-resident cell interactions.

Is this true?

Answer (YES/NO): NO